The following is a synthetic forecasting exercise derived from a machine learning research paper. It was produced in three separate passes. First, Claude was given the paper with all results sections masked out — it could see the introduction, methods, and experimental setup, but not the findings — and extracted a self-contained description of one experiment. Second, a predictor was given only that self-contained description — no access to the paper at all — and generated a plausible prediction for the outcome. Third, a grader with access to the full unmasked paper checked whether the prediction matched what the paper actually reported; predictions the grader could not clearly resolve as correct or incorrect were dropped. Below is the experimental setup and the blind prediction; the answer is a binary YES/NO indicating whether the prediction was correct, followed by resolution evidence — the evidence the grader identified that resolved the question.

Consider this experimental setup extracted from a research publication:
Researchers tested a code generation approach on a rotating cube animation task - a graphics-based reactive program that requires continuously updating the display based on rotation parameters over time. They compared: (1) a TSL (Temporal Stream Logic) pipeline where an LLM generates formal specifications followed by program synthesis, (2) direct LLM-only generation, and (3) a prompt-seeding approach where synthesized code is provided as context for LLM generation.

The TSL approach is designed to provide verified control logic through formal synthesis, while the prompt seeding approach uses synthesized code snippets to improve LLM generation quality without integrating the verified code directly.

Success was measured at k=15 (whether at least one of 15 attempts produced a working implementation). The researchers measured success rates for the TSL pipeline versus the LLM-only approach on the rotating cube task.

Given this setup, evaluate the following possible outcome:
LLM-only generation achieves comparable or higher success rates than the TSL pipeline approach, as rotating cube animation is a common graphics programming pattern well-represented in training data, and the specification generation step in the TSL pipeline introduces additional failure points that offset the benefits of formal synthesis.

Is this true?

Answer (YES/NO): YES